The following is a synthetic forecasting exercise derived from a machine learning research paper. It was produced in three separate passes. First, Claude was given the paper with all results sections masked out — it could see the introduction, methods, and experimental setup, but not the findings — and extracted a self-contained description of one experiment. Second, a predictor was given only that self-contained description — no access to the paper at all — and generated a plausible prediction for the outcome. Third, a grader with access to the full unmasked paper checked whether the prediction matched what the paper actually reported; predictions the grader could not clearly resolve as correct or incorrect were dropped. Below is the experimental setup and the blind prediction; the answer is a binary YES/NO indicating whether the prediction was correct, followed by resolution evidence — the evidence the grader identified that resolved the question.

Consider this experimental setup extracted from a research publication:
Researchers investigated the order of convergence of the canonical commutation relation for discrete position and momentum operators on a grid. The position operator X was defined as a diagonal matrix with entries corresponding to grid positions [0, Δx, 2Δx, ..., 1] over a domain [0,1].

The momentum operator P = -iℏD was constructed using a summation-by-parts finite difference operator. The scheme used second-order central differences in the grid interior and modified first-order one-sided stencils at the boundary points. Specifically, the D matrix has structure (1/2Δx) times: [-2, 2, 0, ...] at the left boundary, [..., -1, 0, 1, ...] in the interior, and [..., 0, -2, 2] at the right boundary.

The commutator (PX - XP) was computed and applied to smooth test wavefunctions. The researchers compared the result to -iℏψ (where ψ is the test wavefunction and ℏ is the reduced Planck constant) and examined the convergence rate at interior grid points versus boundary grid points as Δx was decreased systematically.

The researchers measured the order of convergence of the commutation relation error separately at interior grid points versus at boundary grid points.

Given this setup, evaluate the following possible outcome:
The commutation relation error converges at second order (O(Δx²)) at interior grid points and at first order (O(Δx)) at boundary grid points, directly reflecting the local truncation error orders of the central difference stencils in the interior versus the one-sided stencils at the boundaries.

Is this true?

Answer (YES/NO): YES